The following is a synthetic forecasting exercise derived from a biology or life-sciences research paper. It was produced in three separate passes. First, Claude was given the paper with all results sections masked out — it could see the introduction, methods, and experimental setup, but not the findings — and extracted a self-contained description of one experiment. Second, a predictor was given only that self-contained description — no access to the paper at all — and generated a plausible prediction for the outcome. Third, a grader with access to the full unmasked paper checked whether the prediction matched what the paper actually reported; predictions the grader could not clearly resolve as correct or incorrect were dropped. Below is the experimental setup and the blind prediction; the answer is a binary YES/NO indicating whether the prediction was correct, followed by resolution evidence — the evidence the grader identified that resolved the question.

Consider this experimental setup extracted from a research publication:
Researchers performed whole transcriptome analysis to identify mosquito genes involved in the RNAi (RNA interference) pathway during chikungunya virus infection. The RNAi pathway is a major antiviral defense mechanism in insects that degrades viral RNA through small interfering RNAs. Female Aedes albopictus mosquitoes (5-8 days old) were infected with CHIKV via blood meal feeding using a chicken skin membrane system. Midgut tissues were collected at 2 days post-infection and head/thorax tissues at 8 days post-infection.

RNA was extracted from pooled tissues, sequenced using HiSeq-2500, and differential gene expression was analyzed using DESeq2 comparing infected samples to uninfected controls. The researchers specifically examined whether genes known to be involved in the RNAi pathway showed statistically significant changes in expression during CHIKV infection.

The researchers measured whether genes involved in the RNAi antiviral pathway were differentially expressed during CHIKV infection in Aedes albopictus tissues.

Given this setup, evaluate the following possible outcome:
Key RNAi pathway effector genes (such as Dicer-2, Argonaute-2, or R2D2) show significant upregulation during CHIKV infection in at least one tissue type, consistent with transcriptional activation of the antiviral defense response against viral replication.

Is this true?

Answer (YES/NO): NO